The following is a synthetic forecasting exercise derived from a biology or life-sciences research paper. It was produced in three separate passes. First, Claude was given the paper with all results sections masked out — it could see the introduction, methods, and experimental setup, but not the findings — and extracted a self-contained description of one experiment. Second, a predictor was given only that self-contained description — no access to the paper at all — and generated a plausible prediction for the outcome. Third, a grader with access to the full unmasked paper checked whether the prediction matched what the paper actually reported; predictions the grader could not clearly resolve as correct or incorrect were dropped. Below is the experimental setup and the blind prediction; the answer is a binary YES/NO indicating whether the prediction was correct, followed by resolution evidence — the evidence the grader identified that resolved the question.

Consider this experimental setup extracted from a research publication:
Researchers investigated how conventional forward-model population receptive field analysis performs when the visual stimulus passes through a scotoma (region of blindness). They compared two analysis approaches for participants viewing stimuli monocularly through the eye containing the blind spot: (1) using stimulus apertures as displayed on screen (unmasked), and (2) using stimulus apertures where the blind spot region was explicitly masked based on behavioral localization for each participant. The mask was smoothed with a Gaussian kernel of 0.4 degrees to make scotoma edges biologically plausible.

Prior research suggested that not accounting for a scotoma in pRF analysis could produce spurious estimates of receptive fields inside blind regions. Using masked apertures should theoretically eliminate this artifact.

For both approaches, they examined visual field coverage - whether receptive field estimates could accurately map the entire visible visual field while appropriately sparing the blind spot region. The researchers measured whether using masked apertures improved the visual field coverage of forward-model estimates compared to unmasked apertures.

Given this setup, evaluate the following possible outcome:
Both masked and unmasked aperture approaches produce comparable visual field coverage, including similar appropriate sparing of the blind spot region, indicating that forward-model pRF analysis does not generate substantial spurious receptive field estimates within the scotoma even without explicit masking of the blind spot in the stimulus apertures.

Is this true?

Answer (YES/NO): YES